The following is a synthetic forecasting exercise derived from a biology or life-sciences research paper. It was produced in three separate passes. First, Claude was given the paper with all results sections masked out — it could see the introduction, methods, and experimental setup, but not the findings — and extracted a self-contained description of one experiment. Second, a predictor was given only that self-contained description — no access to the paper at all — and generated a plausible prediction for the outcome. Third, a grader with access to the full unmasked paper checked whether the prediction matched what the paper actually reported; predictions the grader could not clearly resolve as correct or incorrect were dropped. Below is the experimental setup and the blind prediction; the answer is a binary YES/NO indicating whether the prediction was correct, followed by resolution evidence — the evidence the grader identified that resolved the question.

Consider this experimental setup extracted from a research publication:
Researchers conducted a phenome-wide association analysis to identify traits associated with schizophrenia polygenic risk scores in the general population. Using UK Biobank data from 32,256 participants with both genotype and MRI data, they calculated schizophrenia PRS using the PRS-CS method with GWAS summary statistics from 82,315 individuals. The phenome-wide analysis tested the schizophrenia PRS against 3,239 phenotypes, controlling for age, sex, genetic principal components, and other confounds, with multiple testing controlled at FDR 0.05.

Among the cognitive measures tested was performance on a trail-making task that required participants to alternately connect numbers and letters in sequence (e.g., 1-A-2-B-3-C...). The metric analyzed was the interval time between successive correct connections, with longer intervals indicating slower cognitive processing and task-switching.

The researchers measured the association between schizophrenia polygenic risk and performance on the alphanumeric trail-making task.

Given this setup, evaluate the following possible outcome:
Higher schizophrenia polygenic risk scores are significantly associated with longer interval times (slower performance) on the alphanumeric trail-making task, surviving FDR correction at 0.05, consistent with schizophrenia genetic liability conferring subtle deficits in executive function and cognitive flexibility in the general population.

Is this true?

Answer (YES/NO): YES